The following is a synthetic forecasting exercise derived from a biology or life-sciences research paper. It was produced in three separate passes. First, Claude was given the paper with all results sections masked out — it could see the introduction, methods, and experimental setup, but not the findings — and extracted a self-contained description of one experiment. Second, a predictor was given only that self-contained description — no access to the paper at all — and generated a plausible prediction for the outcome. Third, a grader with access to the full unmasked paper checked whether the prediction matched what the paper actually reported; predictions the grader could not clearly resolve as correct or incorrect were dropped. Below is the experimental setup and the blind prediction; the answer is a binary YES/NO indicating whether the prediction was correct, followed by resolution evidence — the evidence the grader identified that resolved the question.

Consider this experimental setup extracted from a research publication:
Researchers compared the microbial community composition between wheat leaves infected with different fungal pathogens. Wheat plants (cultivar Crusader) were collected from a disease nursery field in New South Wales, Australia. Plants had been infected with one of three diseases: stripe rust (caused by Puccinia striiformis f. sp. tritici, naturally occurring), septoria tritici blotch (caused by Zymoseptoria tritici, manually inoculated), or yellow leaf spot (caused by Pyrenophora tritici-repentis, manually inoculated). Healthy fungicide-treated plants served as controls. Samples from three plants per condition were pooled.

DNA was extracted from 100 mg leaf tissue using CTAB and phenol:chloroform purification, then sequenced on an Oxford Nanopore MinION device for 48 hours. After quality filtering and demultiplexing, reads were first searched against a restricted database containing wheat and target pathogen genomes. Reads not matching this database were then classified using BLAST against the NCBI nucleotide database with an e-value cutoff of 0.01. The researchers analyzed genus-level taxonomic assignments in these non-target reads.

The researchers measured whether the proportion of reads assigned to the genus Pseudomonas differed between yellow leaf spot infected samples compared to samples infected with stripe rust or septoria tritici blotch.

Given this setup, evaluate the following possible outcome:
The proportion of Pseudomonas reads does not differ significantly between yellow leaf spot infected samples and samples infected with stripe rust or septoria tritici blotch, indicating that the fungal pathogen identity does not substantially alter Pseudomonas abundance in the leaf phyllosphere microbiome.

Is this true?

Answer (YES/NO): NO